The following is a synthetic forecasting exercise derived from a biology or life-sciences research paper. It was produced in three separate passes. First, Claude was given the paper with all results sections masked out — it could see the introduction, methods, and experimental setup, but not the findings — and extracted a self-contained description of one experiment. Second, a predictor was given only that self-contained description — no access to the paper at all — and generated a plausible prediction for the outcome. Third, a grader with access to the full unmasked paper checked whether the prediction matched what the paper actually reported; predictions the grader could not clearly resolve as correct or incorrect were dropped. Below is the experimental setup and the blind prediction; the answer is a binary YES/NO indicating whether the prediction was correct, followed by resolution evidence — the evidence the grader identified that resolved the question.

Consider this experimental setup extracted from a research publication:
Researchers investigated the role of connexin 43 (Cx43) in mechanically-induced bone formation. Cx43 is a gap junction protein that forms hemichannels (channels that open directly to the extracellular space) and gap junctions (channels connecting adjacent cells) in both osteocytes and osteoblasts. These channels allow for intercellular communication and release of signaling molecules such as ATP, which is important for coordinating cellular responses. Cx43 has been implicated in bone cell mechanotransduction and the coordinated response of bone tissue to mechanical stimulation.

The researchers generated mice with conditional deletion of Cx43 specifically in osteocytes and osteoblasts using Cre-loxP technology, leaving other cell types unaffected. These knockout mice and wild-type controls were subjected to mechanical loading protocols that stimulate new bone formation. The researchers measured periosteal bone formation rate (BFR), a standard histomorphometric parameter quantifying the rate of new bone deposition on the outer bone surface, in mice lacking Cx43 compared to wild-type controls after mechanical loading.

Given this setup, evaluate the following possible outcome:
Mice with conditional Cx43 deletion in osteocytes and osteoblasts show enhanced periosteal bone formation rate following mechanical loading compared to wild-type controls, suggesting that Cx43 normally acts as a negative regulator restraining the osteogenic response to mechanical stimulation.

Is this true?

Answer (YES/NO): NO